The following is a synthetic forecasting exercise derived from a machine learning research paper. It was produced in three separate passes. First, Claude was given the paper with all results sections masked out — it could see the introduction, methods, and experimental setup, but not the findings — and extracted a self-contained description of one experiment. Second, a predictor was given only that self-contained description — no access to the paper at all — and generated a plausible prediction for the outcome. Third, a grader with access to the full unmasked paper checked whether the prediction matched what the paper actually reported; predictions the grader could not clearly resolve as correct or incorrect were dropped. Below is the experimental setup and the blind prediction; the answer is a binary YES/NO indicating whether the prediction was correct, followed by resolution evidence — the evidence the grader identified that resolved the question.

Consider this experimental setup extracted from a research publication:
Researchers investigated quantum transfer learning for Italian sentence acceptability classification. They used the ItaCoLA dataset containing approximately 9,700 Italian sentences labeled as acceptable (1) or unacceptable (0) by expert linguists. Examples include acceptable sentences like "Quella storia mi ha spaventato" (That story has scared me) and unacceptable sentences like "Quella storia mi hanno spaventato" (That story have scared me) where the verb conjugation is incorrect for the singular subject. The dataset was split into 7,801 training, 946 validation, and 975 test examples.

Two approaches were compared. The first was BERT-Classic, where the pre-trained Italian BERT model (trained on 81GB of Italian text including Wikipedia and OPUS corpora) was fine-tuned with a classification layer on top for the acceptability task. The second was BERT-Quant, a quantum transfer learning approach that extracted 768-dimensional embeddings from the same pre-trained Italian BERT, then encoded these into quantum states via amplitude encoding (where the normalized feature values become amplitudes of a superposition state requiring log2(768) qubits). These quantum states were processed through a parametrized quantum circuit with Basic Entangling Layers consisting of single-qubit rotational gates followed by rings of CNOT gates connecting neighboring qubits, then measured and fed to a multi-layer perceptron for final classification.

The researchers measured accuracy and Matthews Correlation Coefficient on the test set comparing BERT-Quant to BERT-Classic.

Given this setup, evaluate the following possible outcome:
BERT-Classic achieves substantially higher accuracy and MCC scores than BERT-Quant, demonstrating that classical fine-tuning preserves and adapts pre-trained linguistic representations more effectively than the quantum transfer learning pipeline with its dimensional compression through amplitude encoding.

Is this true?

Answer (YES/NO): NO